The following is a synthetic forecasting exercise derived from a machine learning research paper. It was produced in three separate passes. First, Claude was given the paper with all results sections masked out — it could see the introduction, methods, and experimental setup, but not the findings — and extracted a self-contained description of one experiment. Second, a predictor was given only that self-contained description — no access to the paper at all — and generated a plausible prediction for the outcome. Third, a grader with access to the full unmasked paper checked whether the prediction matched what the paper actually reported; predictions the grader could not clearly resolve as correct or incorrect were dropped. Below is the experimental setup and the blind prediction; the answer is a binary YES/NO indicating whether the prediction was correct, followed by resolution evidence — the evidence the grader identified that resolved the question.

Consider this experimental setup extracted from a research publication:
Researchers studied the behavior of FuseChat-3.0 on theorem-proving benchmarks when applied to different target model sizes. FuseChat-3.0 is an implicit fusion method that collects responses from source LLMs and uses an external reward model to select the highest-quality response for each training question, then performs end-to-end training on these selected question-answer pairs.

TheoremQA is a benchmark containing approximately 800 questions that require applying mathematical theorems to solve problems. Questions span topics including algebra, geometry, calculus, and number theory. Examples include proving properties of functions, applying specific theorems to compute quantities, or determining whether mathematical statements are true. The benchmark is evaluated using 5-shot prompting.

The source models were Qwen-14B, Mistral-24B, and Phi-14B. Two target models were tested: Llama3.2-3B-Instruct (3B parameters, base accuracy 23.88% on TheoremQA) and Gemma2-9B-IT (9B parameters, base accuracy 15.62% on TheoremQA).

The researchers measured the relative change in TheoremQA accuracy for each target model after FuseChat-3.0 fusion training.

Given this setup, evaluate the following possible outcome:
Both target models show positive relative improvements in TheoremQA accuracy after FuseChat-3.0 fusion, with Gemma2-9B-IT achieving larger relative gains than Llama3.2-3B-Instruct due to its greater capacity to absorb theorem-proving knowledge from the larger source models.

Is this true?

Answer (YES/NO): NO